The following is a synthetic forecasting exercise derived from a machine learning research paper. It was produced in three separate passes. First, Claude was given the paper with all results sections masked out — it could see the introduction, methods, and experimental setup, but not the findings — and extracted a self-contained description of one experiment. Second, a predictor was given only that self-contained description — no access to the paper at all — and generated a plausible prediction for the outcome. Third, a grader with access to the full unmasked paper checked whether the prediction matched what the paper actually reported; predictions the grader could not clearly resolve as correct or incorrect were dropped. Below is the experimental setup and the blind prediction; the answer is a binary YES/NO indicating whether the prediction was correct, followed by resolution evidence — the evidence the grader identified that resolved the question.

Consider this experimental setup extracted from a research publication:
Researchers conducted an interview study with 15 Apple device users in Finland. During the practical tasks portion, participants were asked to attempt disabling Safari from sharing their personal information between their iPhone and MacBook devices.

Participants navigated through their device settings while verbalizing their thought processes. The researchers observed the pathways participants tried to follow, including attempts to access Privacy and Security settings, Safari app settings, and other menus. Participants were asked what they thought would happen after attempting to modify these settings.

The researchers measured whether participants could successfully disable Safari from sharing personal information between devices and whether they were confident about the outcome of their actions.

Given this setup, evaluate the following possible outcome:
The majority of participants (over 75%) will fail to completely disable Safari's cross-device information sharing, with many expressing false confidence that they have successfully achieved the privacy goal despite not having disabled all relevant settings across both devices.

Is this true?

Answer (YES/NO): NO